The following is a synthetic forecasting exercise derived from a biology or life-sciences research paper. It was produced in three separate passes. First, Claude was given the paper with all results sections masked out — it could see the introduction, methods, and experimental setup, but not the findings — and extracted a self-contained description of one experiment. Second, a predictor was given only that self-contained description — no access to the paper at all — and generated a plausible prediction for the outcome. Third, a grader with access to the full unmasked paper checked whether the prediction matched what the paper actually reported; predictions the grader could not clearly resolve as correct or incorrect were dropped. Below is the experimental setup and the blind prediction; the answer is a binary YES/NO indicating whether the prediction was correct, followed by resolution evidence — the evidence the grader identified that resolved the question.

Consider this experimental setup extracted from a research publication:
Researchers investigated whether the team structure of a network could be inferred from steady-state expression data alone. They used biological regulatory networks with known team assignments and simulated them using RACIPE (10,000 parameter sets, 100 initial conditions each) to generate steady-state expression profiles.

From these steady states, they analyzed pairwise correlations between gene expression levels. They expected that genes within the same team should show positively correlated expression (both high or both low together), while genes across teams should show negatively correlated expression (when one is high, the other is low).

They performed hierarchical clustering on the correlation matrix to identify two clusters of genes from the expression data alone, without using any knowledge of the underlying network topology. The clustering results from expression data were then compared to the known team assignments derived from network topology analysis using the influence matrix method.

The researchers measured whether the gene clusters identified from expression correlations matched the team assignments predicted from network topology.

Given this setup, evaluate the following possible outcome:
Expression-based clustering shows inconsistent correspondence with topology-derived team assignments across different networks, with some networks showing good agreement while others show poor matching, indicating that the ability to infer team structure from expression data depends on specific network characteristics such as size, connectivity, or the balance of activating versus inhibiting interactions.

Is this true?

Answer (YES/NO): NO